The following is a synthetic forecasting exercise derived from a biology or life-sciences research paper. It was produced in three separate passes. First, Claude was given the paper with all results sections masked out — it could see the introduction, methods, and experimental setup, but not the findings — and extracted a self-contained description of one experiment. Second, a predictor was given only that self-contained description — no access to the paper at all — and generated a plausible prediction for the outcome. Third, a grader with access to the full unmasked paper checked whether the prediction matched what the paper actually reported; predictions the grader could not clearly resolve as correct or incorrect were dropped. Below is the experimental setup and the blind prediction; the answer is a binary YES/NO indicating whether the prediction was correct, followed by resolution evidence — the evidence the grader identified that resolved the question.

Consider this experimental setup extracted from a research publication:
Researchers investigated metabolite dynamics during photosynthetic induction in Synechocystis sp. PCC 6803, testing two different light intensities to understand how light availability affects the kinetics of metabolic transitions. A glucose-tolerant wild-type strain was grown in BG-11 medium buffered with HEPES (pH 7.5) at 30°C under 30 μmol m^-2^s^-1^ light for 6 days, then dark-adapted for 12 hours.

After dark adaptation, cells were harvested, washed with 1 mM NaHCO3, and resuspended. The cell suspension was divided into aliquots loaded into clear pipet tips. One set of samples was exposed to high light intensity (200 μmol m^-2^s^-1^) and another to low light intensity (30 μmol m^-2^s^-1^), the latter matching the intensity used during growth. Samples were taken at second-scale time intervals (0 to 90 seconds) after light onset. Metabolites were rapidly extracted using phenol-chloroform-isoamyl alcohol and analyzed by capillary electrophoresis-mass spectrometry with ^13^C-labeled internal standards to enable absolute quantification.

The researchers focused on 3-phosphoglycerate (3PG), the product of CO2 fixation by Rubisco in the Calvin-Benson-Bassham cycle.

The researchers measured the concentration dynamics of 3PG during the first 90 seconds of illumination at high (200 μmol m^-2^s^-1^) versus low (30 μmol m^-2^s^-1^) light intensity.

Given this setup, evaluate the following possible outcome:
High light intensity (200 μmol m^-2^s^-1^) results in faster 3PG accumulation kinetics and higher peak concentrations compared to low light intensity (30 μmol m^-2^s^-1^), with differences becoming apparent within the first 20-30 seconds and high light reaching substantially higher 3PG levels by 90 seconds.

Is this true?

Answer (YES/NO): NO